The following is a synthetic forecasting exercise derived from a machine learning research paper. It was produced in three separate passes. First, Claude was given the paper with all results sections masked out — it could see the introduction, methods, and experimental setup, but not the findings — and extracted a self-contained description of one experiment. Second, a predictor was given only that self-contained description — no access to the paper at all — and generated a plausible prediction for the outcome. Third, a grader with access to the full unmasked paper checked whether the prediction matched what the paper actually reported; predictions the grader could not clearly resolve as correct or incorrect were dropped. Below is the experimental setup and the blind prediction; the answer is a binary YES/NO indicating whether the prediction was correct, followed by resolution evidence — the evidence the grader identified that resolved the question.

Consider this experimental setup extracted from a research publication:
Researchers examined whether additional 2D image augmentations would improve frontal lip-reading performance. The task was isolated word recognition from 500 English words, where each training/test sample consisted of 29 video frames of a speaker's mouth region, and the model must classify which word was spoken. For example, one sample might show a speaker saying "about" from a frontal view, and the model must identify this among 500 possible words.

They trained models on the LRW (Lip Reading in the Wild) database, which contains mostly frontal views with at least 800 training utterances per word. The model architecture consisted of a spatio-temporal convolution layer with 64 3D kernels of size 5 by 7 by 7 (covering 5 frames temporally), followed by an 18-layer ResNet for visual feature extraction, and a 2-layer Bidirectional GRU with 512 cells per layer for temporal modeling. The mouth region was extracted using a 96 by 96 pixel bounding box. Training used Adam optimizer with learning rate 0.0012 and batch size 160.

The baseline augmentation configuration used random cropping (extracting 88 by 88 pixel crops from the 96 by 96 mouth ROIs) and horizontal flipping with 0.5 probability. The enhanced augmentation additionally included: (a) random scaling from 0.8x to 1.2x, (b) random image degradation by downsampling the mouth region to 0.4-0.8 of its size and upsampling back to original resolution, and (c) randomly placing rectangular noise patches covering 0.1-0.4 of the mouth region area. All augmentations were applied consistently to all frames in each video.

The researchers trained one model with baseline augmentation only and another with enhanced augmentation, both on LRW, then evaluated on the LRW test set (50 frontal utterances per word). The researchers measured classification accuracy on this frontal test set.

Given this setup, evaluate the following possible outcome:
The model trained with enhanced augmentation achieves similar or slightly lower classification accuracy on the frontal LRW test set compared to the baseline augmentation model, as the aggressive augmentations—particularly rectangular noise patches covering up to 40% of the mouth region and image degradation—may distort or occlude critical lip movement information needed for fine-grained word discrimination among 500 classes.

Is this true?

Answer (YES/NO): NO